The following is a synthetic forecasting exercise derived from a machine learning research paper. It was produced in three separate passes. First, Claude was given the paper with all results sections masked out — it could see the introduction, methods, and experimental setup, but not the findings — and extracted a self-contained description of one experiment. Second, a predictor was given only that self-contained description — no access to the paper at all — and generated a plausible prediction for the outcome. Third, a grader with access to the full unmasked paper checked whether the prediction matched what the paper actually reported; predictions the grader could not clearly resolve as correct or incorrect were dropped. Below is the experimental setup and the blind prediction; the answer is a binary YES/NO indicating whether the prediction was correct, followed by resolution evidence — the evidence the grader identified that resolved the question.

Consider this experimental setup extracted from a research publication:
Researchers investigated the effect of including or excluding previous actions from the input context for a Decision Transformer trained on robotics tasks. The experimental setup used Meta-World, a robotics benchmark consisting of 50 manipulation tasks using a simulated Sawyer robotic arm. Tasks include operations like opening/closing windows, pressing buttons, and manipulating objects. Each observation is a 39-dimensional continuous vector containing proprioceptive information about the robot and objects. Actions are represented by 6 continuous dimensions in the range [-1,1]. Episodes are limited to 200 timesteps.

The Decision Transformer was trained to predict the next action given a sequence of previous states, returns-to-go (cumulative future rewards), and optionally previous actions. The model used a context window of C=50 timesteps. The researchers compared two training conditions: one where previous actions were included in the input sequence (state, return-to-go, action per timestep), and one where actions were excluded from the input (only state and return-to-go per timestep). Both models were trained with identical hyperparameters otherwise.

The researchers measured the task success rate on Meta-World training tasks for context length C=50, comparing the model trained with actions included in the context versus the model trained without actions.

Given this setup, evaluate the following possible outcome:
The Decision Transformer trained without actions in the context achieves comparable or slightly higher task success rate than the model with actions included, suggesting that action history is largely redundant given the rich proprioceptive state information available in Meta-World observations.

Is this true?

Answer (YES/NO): NO